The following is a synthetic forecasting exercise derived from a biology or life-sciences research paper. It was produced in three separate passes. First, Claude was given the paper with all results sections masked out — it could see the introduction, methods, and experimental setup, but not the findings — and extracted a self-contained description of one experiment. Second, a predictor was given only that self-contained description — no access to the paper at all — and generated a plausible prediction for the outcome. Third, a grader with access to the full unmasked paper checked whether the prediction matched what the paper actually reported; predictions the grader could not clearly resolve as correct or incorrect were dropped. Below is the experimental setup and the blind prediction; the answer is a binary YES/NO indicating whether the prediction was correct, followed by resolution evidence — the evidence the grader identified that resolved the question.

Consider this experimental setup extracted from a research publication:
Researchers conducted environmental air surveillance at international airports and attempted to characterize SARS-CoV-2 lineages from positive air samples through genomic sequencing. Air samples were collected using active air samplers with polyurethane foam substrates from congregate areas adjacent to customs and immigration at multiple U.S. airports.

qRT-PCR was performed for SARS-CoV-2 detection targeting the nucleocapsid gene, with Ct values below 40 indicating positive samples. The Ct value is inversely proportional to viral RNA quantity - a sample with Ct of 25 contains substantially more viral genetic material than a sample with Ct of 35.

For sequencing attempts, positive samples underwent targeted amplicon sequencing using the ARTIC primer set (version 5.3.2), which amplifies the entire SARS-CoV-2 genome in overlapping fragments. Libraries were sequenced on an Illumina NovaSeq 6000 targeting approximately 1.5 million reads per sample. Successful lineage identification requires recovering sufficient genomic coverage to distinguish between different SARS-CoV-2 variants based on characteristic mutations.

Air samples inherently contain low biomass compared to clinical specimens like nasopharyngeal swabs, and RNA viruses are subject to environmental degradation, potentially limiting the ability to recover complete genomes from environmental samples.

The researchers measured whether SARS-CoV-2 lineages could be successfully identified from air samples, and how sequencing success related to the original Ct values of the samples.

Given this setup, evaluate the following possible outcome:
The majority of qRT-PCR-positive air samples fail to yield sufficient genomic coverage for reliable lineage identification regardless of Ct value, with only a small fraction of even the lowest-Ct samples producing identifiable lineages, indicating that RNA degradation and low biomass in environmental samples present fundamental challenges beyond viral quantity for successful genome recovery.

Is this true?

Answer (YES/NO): NO